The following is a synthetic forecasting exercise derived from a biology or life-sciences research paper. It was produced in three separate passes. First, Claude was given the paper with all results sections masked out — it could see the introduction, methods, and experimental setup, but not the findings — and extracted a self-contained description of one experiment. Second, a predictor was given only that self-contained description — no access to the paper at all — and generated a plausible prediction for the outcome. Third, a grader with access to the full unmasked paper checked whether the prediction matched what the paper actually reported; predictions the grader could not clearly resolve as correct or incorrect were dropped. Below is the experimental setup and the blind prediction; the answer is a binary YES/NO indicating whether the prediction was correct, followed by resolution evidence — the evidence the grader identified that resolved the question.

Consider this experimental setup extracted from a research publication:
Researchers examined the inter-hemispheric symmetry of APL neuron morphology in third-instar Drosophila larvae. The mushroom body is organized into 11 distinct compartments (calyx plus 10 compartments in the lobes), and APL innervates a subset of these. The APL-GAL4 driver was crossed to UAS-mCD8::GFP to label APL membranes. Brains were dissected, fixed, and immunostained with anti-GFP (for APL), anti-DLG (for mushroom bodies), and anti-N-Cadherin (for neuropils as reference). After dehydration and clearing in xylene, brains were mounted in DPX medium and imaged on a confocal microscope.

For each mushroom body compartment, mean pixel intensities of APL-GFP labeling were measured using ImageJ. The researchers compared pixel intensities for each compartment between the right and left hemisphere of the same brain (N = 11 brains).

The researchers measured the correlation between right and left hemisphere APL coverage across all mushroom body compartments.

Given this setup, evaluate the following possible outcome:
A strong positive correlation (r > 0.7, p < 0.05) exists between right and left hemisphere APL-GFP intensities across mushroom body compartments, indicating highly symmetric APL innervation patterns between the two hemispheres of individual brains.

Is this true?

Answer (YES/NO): YES